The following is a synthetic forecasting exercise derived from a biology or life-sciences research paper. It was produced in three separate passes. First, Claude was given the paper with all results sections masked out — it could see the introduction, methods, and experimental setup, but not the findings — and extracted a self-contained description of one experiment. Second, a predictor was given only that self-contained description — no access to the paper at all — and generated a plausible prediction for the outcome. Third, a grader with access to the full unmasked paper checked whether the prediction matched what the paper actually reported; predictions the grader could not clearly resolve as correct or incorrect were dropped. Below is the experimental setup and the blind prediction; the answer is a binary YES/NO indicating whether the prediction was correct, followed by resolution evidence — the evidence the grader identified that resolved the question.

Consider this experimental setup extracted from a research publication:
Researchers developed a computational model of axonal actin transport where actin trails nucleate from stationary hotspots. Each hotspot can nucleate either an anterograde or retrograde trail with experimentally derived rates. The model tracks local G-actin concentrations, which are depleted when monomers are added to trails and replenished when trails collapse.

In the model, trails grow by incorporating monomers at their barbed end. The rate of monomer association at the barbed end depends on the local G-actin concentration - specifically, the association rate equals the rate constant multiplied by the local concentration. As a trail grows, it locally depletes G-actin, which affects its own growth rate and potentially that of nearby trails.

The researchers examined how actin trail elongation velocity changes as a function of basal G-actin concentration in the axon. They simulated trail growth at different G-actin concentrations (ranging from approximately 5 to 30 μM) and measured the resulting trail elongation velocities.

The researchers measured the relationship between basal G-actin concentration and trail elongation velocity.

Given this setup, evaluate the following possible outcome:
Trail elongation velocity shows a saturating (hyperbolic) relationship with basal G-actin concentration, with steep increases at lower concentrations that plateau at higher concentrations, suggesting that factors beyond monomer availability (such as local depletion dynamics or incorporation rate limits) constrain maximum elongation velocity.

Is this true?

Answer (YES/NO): NO